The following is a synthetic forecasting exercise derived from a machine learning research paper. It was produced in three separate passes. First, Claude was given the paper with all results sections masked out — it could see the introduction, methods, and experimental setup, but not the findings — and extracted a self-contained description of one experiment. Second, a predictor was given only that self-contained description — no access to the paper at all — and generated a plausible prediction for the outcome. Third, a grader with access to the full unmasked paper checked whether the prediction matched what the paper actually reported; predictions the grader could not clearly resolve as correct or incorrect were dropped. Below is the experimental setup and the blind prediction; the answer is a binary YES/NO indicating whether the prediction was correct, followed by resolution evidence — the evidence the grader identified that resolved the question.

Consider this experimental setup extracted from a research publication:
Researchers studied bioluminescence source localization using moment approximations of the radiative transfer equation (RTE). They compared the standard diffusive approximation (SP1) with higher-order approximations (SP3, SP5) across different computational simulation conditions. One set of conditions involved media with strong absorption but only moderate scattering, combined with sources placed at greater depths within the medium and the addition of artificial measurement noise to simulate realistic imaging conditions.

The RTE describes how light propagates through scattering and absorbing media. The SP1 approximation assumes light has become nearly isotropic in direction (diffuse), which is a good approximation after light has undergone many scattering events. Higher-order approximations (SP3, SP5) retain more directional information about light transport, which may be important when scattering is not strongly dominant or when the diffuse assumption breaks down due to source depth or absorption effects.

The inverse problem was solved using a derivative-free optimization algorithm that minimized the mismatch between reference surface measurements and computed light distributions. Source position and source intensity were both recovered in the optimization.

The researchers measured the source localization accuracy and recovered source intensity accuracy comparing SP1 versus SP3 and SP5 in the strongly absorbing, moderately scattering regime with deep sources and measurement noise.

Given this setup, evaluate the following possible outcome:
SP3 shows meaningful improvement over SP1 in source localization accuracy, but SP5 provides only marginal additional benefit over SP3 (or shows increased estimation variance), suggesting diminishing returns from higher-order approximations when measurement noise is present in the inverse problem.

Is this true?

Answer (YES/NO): YES